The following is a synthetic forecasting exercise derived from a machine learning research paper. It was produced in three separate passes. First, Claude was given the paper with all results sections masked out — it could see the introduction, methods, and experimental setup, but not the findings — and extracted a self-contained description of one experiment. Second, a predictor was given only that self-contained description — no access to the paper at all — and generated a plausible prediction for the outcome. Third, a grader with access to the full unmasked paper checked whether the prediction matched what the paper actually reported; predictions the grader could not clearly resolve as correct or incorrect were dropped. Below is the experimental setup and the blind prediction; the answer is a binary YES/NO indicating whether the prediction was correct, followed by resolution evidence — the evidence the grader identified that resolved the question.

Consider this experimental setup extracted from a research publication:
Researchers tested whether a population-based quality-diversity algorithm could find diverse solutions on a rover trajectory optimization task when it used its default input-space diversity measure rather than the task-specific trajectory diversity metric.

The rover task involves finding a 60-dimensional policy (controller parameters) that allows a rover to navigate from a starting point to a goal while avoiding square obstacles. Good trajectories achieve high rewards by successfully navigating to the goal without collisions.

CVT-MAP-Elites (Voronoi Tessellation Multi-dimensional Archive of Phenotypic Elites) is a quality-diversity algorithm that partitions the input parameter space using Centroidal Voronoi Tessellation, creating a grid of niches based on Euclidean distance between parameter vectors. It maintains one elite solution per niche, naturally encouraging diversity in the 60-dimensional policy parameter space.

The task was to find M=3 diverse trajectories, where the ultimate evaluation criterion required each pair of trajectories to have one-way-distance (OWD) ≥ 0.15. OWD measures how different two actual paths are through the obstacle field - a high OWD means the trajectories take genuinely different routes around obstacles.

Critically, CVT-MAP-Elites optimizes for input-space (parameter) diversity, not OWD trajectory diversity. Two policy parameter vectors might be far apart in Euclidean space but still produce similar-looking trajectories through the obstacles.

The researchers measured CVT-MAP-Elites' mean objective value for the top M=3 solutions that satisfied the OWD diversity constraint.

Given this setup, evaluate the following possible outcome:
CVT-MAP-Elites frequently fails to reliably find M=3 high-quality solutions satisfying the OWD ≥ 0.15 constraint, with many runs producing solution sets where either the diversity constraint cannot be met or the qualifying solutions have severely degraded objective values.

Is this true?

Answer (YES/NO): NO